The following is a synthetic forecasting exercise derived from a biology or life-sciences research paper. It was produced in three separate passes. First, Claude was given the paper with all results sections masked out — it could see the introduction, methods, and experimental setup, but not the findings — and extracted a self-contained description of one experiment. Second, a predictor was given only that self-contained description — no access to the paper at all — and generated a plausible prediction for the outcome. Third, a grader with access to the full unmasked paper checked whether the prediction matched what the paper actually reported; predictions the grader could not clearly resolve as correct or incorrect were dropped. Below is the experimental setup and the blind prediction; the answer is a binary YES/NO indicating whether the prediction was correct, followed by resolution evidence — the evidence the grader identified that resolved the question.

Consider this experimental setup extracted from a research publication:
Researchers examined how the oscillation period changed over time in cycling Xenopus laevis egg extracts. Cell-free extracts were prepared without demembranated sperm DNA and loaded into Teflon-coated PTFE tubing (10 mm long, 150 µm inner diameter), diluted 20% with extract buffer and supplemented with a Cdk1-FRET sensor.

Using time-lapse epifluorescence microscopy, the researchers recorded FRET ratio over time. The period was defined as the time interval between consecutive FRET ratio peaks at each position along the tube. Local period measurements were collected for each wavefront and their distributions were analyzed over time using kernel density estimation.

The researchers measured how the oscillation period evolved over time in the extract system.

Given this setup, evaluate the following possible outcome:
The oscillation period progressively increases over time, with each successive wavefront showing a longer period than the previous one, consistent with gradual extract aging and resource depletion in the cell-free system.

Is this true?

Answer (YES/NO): YES